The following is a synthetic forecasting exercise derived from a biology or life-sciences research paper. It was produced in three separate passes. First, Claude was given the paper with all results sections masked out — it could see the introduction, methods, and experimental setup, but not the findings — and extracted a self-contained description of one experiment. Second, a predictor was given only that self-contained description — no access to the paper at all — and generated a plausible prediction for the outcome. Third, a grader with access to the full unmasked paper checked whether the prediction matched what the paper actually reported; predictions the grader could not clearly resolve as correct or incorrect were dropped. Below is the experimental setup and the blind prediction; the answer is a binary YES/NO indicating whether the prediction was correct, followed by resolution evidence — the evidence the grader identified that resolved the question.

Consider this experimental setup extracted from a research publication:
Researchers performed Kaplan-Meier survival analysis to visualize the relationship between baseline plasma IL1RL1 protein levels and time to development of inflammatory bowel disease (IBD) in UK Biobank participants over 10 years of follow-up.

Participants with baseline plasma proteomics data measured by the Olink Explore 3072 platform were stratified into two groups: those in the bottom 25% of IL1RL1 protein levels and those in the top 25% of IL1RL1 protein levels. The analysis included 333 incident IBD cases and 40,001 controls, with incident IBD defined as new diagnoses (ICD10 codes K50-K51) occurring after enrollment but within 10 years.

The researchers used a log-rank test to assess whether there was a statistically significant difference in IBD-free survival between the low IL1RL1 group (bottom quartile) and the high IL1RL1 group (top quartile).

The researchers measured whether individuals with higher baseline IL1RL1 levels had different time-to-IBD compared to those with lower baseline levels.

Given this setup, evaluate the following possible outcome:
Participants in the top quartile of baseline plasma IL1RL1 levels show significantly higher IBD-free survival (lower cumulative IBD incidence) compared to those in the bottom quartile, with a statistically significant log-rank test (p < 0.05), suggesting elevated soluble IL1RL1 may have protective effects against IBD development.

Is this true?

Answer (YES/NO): NO